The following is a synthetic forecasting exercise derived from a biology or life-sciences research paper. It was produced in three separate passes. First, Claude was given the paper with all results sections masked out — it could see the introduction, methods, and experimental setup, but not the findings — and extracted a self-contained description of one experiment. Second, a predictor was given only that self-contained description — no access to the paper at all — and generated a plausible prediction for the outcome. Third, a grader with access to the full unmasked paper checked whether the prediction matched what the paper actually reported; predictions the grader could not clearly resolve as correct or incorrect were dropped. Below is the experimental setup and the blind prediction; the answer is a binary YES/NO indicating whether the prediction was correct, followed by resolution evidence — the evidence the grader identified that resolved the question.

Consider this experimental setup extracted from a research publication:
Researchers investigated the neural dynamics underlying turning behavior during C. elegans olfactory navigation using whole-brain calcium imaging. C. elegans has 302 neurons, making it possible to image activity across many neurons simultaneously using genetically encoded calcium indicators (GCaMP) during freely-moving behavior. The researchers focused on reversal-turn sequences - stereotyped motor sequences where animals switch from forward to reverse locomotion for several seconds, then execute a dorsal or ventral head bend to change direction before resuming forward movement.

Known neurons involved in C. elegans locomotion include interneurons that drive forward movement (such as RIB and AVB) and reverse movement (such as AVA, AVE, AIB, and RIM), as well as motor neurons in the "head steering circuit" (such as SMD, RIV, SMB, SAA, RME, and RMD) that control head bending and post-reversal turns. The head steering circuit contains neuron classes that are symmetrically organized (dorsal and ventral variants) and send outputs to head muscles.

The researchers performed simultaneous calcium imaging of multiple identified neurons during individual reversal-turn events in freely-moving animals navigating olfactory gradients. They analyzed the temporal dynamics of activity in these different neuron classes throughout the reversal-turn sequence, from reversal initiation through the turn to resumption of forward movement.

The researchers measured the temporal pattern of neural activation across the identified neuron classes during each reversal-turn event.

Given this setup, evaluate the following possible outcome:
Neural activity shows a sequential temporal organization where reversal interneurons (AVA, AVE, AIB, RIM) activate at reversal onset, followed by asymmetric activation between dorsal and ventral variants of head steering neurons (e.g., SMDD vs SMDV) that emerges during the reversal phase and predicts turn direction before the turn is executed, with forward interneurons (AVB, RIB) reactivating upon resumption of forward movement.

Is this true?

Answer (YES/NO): NO